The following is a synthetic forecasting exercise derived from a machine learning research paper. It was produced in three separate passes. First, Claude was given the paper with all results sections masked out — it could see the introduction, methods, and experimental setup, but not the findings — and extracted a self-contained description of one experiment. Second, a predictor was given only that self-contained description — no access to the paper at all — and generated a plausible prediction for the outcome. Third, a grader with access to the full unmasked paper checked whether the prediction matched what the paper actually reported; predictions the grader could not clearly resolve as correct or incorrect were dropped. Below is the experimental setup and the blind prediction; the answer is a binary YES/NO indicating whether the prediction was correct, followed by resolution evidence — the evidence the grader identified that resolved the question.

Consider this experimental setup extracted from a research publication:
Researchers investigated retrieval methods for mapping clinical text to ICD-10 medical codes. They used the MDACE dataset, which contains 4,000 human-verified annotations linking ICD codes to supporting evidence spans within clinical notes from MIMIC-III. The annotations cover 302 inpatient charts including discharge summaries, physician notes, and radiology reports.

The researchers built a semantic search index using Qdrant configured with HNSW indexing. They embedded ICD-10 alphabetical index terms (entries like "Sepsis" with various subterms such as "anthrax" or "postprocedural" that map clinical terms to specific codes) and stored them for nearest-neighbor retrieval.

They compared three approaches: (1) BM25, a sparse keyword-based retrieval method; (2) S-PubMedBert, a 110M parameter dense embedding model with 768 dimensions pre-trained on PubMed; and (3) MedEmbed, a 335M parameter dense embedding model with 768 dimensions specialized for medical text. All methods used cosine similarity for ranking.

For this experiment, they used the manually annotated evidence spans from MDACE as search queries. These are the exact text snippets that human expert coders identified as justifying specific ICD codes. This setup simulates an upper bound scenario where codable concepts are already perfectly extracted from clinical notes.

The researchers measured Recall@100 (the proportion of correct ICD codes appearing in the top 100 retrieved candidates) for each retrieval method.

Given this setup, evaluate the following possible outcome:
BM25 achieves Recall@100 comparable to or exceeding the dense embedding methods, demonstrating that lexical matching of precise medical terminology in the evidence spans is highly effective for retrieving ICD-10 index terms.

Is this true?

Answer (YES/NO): NO